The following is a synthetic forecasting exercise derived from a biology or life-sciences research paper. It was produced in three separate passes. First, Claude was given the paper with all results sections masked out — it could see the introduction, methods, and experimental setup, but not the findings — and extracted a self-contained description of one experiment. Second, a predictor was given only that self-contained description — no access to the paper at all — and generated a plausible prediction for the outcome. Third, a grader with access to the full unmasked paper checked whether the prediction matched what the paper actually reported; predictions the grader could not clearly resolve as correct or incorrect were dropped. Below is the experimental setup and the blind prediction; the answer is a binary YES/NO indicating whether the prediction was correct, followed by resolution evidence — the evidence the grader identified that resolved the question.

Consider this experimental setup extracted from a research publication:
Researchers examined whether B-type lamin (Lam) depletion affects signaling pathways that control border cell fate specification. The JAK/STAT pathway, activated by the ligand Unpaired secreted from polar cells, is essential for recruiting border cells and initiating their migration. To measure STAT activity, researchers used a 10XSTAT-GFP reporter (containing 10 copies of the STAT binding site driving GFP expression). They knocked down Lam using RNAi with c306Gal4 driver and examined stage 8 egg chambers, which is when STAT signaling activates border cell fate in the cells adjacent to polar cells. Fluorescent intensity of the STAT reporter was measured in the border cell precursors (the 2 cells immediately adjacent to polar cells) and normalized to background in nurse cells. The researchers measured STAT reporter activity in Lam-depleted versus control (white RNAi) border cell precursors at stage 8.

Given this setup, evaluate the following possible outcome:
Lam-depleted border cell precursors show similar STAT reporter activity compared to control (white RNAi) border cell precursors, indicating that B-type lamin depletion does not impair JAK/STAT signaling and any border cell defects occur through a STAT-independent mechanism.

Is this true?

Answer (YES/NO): NO